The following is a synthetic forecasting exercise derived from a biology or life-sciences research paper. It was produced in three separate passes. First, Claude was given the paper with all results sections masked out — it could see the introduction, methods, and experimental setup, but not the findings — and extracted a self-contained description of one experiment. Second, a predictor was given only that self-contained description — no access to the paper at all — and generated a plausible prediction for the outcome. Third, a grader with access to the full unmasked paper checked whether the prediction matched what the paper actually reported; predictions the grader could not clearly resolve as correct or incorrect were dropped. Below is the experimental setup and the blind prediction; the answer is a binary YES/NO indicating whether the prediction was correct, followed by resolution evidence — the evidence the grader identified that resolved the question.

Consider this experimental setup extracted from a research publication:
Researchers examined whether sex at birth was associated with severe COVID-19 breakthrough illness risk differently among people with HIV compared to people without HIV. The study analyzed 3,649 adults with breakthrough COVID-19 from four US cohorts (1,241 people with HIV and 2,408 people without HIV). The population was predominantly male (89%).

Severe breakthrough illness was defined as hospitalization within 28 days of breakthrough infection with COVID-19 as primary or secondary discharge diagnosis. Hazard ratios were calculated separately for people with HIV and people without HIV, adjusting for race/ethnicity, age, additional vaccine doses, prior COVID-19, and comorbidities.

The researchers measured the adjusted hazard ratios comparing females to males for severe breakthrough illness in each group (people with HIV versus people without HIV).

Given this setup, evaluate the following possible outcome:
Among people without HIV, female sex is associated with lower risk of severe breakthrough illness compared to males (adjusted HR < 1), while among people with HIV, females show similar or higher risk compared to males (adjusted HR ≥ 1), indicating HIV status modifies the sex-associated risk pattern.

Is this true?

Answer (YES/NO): YES